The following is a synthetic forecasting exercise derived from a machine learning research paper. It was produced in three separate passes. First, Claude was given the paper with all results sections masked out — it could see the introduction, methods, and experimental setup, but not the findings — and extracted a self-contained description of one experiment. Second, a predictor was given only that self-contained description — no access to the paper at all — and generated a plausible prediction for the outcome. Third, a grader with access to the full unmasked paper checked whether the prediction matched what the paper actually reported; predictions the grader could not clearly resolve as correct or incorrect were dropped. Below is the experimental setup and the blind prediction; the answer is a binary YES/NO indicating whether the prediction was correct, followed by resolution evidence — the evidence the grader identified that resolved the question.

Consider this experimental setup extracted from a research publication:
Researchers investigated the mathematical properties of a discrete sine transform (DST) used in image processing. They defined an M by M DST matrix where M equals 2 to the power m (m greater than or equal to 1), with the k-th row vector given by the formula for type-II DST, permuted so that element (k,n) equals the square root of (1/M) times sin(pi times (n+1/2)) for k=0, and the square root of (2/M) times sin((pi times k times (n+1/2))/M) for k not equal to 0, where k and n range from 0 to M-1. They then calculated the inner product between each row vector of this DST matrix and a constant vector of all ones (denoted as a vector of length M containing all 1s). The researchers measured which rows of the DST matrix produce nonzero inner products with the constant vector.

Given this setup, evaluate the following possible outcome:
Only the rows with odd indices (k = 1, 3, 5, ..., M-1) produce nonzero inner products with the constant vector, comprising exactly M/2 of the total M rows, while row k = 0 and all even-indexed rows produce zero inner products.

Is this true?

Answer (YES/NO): YES